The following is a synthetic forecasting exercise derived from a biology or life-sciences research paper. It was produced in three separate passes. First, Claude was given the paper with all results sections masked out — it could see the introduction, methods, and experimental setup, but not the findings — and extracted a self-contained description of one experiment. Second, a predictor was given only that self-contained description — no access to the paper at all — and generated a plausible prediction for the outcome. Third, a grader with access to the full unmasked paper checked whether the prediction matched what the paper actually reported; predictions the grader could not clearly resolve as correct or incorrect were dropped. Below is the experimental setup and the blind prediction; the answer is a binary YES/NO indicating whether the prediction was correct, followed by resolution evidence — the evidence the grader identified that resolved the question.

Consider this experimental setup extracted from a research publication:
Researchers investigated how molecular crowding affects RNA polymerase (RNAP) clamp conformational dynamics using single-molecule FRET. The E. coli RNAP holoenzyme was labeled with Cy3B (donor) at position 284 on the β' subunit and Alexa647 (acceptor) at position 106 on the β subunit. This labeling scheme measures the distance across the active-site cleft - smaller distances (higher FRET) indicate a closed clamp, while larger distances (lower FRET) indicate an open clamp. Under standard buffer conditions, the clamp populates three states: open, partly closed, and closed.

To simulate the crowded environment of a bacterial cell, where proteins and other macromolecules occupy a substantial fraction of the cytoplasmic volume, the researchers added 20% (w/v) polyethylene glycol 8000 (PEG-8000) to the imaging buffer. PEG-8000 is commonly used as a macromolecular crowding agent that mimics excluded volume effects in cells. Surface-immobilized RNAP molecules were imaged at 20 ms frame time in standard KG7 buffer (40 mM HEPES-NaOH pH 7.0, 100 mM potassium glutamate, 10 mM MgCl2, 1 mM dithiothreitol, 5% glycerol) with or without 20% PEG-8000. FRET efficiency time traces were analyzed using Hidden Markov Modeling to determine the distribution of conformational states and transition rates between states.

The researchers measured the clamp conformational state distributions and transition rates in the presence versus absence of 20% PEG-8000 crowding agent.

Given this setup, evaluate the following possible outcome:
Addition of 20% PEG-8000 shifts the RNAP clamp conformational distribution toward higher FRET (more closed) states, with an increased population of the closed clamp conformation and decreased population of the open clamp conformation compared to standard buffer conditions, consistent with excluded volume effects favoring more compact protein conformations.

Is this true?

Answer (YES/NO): NO